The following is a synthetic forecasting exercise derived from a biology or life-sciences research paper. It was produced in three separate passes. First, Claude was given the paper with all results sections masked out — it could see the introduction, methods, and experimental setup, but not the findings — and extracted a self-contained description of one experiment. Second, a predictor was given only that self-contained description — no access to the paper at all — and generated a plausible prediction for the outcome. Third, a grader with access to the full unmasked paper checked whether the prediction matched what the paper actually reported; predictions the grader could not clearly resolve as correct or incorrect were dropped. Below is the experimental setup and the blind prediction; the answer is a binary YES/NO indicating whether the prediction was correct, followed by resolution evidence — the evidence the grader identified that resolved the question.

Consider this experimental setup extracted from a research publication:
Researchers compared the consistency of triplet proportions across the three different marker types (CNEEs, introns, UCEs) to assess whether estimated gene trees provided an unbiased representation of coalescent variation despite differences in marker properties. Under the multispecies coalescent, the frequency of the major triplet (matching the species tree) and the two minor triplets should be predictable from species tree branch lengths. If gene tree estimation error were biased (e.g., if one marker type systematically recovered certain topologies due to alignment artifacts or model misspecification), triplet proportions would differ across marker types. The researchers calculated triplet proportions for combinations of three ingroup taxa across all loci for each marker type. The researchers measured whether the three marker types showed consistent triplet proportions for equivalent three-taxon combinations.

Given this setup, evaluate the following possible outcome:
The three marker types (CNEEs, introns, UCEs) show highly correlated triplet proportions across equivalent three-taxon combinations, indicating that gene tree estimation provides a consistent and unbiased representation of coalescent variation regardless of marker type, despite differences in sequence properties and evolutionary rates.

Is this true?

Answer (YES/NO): YES